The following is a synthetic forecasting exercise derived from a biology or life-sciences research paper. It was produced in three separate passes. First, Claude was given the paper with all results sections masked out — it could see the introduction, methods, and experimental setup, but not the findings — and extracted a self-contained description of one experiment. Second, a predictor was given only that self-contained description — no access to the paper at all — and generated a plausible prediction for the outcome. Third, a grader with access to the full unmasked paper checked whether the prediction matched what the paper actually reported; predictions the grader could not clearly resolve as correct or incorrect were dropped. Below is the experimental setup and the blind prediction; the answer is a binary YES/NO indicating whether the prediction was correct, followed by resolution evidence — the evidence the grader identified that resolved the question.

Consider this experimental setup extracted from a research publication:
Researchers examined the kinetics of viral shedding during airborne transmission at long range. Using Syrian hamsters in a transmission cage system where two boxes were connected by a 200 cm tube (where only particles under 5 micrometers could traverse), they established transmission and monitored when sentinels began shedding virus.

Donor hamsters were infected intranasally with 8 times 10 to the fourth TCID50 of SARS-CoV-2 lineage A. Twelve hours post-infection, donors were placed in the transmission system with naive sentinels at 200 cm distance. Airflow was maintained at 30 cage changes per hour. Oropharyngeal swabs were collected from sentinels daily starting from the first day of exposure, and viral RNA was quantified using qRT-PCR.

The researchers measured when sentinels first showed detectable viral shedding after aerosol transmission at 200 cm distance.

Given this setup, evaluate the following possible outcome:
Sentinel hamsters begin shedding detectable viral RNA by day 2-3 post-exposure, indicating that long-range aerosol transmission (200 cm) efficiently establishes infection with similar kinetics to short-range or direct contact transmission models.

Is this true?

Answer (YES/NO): NO